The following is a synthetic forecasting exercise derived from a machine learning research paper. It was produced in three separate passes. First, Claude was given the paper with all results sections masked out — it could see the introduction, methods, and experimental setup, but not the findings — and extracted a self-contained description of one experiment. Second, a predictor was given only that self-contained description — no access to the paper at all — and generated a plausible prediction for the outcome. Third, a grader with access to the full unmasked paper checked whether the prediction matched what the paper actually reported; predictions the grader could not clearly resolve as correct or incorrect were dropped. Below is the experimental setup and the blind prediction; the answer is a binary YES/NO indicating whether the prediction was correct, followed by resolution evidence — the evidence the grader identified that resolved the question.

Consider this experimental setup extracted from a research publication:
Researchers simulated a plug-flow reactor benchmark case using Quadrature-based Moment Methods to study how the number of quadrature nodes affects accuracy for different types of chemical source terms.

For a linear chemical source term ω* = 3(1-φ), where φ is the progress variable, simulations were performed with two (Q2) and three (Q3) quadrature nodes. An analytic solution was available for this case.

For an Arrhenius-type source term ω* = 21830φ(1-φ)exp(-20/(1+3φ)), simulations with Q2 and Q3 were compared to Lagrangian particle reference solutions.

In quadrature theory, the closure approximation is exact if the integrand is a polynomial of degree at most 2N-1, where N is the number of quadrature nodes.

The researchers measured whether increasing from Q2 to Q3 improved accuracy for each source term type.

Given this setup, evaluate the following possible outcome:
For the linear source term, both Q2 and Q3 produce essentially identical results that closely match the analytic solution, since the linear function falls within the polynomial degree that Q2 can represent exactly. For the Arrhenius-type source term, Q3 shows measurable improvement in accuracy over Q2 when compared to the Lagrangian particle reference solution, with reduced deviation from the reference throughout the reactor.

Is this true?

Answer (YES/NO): YES